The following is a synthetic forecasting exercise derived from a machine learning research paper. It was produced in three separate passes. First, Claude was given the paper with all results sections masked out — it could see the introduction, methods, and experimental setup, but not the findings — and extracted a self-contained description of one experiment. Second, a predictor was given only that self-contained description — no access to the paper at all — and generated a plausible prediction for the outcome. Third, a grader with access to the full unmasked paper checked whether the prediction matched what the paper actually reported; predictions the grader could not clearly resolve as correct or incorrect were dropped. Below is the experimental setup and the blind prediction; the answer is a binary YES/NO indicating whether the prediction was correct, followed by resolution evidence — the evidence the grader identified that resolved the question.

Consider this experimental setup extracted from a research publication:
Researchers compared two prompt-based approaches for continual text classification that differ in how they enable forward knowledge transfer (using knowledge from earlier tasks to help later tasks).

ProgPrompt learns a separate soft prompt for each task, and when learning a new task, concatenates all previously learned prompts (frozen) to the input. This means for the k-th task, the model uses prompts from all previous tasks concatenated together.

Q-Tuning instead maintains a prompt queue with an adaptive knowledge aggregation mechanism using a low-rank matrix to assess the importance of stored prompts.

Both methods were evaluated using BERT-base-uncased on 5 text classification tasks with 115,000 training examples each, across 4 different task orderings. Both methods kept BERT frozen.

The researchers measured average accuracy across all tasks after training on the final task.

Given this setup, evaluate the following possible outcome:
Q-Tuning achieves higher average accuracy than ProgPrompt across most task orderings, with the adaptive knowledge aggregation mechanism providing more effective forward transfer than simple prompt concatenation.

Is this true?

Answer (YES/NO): YES